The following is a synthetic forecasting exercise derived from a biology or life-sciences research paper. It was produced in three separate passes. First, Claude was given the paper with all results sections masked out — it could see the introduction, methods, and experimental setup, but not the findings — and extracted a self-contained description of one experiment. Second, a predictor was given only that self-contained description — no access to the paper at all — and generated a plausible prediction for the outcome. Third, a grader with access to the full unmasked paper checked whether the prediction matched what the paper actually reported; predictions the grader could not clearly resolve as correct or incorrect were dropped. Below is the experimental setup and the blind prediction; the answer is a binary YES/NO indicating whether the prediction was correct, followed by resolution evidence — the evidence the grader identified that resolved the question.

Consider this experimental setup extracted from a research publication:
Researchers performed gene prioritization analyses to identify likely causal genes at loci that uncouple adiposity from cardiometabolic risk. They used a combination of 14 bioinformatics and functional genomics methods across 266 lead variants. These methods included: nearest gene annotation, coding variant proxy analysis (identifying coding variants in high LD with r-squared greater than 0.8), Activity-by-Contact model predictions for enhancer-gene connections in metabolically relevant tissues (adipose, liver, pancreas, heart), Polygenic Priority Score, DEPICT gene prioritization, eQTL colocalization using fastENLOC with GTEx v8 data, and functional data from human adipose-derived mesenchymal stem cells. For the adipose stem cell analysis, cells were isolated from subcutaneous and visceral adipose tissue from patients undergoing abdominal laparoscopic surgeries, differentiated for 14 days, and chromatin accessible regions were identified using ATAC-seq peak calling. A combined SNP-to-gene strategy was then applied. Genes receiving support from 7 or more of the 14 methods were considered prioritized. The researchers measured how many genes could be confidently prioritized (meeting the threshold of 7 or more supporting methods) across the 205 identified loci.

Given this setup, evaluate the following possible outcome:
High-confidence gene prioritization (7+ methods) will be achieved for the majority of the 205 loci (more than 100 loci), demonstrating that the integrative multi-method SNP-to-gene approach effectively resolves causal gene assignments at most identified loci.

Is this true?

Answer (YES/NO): NO